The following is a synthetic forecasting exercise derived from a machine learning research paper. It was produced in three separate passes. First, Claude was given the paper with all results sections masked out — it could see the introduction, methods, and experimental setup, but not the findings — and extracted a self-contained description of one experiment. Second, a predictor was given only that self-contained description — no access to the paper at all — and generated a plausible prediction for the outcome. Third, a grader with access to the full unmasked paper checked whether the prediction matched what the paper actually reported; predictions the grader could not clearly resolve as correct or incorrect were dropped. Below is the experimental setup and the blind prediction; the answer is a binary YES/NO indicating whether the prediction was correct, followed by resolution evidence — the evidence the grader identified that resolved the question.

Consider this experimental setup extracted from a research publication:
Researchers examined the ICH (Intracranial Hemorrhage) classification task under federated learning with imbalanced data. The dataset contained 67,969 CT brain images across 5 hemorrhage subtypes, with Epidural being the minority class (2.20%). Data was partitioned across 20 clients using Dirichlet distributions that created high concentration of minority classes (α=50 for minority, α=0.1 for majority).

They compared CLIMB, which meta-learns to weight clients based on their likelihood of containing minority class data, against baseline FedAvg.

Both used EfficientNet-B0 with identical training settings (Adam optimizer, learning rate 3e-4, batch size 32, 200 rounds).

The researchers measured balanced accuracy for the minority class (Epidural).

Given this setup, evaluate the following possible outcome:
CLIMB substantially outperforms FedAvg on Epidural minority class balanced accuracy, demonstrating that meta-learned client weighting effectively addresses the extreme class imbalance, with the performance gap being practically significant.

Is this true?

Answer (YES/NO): NO